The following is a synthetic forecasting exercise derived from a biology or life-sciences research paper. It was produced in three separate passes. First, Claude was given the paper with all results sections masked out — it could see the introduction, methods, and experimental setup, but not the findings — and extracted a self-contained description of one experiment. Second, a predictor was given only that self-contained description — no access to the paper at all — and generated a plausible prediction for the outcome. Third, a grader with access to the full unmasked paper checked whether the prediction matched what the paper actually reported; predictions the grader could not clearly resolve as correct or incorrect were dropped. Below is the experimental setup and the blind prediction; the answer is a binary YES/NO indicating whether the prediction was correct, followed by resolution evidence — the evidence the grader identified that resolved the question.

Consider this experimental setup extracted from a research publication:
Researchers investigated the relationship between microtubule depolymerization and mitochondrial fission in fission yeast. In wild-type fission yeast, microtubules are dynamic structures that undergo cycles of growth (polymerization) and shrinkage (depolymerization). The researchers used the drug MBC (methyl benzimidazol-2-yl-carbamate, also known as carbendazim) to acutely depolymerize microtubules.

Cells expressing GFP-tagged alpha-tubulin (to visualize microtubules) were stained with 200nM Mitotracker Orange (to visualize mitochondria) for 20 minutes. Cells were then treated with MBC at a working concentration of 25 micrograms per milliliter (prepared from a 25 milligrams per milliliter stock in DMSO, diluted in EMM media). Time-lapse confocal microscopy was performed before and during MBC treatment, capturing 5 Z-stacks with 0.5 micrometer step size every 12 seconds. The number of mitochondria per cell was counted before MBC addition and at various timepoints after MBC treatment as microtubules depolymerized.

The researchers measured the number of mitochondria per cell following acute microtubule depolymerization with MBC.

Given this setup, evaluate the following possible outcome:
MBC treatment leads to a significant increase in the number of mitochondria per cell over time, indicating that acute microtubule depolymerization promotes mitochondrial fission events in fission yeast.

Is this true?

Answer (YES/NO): YES